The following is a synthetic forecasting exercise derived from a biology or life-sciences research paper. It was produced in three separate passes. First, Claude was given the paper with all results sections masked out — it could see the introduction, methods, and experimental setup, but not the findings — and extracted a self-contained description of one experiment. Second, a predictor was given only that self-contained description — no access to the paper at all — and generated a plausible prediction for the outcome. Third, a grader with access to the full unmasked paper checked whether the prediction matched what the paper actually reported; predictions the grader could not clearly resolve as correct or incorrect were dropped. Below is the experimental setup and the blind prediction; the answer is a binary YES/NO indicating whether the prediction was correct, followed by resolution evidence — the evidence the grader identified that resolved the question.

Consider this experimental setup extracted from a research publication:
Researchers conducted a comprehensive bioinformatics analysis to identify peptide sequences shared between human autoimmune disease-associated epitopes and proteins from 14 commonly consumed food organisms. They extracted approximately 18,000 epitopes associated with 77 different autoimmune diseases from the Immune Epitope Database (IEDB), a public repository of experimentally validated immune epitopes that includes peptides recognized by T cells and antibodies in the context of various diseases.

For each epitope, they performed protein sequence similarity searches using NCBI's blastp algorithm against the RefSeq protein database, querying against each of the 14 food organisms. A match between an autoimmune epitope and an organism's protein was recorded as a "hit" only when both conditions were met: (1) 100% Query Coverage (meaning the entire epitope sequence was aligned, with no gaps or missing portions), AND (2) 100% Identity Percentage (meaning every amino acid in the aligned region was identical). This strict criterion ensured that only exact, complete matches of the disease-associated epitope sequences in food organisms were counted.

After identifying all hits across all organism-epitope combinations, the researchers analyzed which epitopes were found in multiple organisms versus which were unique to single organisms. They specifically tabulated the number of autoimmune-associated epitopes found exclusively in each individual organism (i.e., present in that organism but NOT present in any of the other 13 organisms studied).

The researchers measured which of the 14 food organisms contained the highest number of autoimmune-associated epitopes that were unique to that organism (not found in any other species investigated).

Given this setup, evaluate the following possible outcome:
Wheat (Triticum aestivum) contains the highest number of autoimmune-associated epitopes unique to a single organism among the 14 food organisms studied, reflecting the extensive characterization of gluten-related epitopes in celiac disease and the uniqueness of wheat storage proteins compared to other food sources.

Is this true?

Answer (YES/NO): NO